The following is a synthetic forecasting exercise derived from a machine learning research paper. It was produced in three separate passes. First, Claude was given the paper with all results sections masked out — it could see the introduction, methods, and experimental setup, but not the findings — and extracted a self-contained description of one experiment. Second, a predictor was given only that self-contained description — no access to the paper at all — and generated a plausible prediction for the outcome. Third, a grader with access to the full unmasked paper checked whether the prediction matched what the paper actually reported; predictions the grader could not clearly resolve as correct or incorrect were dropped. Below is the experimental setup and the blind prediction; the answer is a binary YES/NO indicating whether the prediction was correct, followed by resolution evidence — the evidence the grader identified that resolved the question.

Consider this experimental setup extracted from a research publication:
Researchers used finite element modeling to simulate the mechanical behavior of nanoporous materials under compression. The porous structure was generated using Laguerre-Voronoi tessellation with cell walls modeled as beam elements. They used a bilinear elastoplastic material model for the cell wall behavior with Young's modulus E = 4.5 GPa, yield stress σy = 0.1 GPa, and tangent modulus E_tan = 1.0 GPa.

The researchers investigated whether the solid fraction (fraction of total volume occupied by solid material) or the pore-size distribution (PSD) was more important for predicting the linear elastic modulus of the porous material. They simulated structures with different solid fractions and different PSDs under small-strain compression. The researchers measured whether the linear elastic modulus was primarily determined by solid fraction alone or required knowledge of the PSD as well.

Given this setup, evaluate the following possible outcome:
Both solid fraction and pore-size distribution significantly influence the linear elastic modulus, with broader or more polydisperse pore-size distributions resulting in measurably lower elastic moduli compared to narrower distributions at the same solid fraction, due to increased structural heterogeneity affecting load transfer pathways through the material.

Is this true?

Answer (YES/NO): NO